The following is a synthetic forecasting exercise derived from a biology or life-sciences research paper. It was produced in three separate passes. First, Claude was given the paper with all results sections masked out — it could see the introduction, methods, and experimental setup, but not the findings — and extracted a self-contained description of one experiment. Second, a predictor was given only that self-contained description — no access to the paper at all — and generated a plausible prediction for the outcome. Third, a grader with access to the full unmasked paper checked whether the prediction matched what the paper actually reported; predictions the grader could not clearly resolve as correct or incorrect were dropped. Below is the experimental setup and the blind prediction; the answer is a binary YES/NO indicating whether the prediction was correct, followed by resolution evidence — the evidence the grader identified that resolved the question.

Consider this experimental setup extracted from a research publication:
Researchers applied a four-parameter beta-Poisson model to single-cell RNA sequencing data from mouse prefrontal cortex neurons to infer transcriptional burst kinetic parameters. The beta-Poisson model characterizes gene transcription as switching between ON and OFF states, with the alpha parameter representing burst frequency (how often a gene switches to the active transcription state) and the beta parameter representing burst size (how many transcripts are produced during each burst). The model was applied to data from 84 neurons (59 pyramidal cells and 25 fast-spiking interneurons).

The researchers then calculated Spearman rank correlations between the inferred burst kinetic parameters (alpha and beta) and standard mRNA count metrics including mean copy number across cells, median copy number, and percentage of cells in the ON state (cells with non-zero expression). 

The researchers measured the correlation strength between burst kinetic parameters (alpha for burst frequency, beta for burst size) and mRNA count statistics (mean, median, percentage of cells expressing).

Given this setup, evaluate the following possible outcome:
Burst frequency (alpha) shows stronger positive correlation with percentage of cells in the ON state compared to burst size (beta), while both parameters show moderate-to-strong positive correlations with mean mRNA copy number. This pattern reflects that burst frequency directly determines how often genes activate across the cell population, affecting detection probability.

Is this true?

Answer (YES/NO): NO